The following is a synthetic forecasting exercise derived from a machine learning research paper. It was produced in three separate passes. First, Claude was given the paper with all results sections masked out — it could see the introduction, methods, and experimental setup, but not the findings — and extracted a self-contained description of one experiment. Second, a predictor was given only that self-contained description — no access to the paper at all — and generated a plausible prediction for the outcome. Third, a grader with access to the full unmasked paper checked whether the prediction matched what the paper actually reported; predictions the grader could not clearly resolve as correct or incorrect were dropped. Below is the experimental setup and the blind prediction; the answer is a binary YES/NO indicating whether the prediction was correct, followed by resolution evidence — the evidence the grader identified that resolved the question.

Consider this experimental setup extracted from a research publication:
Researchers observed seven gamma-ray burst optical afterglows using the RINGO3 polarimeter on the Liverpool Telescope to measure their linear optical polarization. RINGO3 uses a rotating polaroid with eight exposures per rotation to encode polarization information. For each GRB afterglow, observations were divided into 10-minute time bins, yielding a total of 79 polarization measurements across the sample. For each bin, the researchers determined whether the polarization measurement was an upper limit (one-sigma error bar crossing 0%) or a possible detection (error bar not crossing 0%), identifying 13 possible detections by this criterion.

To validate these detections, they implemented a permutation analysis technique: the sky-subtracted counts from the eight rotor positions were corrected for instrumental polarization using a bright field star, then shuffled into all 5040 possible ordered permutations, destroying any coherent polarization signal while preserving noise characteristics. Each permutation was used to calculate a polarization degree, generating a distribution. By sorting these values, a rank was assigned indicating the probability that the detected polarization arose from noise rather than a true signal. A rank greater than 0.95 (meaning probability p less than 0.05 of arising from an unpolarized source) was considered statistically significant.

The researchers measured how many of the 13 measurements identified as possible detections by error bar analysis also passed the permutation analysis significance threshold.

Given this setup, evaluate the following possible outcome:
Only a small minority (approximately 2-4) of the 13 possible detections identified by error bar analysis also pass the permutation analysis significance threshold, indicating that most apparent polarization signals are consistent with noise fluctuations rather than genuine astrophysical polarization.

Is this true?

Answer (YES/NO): NO